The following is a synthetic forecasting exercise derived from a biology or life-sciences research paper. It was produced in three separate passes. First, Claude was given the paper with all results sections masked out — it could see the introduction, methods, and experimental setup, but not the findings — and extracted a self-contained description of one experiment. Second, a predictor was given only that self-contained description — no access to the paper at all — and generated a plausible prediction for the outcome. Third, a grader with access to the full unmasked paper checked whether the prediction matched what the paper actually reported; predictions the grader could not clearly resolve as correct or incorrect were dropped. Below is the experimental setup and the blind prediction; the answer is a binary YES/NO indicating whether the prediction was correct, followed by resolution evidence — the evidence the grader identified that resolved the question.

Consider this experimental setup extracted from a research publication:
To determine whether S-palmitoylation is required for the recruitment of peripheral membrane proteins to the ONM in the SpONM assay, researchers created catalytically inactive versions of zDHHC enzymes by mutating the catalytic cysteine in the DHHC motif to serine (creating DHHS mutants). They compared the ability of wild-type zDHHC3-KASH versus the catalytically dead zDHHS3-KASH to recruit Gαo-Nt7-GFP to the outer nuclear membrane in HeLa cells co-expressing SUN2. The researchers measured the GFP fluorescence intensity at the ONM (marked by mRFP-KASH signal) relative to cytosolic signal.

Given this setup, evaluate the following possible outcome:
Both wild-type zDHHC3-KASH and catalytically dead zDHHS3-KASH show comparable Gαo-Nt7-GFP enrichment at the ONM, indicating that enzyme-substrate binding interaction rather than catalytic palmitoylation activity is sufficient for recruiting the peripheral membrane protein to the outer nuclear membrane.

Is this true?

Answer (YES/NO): NO